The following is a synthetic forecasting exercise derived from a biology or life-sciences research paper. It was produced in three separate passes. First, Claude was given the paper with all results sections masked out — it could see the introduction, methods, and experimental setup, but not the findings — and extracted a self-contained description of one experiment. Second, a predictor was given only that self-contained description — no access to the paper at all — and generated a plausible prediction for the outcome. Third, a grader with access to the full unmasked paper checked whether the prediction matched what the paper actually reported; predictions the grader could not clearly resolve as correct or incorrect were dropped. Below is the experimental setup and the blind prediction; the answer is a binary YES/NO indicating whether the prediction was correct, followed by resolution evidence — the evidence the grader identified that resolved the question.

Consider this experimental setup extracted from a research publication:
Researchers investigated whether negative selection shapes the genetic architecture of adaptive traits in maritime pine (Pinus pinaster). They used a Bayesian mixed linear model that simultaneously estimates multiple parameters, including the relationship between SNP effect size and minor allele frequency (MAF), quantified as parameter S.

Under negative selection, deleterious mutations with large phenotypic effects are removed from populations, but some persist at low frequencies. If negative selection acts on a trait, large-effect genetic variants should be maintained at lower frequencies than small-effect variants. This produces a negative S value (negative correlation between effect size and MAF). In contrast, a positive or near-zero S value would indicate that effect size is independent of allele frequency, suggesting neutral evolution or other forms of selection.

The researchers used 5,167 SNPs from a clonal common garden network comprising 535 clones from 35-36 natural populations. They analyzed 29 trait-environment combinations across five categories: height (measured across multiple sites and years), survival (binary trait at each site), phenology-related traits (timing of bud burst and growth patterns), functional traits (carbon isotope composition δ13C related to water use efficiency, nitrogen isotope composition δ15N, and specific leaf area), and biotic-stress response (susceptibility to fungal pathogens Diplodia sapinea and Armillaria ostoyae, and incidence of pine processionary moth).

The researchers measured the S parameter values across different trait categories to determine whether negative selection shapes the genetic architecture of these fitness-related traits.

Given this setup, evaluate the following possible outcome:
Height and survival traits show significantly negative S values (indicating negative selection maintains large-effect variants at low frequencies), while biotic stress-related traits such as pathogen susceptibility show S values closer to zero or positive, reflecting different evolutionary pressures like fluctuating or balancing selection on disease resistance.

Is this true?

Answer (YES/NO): NO